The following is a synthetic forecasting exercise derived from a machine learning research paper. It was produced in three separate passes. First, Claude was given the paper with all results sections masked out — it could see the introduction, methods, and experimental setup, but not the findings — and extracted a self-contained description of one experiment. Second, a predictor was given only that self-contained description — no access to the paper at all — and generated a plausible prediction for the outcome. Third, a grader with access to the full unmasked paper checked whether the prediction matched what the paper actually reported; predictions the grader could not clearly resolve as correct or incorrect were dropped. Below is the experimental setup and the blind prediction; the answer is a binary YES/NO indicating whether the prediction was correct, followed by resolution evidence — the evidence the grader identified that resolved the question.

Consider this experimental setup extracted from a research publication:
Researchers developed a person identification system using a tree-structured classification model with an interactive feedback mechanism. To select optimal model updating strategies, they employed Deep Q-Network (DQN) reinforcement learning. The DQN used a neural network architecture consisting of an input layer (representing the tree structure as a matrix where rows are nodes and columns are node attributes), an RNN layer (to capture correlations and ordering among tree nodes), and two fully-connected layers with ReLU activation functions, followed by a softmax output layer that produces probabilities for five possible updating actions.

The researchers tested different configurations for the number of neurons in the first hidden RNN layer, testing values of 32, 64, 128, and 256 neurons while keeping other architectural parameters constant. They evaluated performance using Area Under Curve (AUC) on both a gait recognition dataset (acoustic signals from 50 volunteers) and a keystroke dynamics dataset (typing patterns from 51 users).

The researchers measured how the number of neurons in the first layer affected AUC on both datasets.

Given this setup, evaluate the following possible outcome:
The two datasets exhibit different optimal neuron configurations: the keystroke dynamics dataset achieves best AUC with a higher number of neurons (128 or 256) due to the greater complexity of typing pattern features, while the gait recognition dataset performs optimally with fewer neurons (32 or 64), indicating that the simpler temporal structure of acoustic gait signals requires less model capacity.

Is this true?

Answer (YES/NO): NO